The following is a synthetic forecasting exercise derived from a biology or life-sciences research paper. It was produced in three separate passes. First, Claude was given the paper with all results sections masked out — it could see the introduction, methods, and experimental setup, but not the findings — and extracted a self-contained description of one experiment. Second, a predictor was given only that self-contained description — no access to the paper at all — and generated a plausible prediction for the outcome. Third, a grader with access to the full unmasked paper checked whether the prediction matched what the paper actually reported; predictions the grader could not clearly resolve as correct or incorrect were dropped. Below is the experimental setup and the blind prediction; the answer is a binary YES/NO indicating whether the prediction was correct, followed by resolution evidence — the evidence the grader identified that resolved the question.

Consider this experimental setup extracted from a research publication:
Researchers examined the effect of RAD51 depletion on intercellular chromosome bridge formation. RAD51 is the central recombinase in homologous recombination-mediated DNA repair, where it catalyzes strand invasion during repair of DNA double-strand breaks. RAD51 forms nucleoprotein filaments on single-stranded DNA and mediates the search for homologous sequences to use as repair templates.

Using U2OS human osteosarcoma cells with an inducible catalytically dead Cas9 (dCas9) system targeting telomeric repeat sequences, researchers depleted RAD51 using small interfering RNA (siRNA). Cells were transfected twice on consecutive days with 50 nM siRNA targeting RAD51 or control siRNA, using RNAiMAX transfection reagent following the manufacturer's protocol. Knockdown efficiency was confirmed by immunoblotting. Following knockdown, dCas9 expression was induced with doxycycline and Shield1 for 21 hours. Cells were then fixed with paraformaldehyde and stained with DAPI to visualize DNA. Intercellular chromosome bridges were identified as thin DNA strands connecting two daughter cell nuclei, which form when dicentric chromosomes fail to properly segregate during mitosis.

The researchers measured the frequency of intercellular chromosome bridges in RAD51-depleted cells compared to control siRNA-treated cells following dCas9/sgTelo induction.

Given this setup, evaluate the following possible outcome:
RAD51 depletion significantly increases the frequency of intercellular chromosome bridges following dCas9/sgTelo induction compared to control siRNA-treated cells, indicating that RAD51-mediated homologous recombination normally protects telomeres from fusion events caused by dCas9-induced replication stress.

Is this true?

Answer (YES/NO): NO